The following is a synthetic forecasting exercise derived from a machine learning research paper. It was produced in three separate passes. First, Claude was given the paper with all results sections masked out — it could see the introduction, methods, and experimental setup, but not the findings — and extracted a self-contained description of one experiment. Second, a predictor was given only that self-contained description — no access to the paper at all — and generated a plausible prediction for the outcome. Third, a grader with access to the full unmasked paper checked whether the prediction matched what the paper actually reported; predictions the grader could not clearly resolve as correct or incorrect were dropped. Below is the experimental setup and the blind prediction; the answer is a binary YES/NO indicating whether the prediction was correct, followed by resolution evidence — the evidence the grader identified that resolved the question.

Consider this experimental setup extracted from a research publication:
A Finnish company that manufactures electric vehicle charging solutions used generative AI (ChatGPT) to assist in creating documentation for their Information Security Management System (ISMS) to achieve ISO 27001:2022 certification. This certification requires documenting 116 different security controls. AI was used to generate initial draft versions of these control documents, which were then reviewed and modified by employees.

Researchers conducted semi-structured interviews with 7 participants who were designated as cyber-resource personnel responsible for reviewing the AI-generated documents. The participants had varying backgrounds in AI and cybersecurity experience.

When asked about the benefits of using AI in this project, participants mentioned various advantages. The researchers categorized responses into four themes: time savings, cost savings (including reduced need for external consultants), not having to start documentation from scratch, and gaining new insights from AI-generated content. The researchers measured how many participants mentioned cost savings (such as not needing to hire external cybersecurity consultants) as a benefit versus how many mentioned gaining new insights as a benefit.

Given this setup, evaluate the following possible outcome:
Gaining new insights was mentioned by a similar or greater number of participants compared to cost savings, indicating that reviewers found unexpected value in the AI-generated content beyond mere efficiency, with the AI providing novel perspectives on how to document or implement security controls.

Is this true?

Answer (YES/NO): NO